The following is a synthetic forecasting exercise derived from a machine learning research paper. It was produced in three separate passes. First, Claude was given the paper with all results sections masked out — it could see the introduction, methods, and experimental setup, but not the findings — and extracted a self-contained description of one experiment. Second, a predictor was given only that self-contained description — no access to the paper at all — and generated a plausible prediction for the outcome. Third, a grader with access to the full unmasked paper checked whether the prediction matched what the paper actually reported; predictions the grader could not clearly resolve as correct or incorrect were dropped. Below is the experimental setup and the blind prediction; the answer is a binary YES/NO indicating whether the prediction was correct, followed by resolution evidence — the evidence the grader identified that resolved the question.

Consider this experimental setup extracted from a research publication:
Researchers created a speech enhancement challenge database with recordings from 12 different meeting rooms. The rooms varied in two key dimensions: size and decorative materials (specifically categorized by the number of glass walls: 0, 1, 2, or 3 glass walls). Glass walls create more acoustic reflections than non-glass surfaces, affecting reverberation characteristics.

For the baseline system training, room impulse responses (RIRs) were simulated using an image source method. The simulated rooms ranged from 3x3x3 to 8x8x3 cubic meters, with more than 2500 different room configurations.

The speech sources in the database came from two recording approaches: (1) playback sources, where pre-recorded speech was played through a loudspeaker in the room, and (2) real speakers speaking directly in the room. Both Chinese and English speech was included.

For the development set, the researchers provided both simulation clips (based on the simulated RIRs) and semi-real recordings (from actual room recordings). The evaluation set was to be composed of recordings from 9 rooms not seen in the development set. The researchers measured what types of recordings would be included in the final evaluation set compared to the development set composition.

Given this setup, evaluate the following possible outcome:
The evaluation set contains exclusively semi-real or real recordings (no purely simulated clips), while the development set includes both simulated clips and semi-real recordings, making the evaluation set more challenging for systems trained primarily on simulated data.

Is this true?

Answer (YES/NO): YES